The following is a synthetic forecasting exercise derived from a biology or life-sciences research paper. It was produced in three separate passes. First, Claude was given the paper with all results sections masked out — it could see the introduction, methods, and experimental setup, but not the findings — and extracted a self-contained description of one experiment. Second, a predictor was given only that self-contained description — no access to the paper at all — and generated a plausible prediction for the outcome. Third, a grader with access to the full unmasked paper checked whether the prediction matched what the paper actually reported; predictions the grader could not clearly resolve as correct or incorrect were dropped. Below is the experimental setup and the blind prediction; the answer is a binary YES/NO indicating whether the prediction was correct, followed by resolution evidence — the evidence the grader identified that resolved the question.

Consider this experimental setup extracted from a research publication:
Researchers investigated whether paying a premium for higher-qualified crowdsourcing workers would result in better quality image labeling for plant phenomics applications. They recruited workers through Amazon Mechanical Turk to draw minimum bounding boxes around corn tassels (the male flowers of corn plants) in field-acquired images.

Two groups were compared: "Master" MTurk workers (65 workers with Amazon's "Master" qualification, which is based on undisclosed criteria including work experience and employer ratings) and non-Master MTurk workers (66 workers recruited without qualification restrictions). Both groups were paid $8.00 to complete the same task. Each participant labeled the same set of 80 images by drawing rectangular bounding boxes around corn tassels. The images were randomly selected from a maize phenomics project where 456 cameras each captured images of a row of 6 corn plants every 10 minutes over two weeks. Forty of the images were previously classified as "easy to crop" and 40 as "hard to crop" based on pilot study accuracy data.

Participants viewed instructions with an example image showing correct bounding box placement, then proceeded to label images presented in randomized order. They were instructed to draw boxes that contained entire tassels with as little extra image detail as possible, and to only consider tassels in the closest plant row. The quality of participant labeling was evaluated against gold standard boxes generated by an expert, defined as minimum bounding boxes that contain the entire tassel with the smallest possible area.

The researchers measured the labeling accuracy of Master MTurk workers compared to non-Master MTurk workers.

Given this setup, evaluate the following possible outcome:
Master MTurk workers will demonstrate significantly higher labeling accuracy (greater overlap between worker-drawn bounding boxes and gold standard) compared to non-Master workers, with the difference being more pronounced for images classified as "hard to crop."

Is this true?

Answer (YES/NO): NO